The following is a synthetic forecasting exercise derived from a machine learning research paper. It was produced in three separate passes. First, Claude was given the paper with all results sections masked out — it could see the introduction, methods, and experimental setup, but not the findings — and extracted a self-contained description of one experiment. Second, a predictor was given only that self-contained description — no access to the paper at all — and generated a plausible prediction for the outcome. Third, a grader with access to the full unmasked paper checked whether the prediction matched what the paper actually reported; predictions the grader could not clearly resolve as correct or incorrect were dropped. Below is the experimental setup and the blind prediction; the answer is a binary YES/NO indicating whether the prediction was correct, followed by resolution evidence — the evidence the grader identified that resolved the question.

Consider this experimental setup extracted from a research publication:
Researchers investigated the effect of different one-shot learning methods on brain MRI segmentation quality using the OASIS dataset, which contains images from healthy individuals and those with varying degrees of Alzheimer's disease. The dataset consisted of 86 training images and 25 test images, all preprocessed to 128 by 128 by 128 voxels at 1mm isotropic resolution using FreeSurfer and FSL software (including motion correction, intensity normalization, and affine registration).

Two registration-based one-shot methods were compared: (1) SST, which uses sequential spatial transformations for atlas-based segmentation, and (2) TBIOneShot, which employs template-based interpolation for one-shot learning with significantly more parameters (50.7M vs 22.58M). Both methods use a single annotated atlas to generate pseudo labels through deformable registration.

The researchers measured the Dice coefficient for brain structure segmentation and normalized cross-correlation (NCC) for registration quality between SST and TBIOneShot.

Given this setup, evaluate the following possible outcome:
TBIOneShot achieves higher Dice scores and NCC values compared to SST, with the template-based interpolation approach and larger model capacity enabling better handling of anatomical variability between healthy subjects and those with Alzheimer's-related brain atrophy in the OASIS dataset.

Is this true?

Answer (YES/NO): NO